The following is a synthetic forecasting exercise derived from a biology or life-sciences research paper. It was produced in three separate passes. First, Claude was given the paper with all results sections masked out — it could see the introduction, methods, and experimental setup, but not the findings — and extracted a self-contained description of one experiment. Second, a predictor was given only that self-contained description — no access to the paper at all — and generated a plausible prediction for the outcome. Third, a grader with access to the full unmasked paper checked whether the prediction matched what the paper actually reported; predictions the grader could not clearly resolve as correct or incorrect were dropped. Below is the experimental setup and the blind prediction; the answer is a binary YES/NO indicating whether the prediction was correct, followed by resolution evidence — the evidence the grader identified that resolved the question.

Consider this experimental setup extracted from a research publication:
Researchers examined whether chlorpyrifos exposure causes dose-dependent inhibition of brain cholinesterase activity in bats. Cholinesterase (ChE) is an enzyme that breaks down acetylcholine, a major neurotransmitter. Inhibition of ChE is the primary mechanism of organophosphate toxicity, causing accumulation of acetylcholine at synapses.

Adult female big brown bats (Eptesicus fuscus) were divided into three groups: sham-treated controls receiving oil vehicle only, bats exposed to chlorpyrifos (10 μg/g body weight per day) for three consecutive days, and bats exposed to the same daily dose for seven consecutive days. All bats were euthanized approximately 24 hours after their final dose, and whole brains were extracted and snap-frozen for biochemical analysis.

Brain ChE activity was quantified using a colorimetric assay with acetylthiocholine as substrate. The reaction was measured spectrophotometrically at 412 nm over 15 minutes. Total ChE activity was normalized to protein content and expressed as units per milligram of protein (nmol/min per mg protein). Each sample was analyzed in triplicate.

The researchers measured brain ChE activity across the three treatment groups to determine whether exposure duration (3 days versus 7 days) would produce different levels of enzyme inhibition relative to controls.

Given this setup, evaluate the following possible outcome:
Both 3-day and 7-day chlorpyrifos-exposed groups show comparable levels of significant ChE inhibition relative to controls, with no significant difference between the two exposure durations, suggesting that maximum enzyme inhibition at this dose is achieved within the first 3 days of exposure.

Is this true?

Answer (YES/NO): NO